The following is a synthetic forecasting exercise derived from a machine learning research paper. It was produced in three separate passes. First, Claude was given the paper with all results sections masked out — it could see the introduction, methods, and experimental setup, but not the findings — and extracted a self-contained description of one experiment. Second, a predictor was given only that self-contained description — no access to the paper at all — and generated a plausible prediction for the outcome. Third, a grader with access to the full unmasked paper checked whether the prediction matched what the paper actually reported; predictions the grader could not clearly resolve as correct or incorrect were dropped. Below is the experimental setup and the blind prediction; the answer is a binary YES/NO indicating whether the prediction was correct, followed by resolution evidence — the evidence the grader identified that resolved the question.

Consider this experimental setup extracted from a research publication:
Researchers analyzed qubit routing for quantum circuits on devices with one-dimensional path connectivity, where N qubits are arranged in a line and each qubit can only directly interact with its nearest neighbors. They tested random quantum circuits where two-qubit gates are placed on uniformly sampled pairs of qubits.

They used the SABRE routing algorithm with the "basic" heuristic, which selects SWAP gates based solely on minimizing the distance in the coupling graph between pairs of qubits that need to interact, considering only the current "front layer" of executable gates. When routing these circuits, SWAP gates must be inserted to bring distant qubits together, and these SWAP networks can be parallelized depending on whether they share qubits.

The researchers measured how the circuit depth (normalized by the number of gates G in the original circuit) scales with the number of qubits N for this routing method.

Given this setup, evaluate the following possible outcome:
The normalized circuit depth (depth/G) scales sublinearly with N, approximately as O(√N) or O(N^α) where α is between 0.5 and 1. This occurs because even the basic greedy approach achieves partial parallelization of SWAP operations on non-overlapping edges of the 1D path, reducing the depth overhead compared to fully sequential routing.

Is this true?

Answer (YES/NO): NO